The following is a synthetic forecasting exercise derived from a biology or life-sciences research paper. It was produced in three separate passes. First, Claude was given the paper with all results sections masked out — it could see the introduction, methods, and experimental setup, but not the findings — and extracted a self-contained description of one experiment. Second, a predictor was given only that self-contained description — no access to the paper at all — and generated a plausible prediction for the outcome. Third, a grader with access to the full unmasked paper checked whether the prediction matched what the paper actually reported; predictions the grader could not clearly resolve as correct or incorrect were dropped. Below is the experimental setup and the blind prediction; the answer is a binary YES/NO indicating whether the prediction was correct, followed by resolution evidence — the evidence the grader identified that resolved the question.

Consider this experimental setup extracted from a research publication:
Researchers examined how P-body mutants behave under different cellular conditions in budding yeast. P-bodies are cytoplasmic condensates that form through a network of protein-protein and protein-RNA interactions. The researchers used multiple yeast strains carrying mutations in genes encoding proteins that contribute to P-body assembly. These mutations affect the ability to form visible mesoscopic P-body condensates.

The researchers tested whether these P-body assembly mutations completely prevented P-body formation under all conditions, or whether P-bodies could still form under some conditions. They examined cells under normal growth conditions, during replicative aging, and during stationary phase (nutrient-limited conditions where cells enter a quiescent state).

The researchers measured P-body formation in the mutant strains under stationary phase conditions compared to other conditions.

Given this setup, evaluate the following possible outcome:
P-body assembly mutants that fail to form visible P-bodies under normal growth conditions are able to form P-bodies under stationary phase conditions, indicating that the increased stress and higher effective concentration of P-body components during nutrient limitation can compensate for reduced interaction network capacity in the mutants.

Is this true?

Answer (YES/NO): YES